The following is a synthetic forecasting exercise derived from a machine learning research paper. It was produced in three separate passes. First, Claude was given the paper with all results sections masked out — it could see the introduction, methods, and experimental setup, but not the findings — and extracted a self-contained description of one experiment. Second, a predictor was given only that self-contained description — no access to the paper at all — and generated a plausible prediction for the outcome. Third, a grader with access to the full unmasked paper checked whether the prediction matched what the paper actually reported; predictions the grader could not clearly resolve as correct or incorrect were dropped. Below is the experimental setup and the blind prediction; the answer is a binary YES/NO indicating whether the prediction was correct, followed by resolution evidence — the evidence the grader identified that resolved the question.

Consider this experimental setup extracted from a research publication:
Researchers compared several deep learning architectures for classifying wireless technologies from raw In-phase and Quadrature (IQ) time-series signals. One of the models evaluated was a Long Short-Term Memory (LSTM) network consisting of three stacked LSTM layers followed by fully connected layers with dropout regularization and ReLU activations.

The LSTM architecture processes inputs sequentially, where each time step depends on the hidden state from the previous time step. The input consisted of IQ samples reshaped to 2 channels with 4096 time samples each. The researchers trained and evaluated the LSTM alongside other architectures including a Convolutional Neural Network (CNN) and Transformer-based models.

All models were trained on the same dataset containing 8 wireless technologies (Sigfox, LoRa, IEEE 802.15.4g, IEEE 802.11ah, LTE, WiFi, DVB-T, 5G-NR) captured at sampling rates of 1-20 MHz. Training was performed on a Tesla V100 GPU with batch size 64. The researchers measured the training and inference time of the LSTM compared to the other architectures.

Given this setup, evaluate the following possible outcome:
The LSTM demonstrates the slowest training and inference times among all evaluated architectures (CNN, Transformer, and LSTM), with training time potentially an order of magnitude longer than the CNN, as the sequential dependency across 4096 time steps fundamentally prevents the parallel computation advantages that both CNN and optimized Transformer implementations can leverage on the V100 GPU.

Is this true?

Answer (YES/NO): NO